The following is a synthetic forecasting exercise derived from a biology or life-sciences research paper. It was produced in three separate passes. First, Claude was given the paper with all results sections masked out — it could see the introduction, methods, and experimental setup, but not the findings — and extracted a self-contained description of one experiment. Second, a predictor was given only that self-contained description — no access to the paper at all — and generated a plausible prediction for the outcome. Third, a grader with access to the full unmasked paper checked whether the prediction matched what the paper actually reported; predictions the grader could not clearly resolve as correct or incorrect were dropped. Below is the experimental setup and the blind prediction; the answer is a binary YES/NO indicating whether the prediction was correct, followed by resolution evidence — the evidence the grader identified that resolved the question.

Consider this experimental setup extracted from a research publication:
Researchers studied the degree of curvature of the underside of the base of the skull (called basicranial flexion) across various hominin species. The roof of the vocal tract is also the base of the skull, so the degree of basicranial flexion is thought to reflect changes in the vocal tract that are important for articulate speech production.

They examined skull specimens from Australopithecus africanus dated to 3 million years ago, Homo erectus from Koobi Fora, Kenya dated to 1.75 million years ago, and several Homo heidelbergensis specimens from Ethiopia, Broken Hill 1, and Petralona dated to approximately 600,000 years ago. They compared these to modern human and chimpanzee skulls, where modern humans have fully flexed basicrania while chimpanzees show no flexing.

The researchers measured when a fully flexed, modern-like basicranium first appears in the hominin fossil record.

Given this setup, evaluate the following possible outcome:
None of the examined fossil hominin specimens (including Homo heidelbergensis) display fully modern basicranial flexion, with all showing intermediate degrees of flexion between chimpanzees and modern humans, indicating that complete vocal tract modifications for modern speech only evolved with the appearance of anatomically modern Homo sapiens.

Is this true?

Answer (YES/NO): NO